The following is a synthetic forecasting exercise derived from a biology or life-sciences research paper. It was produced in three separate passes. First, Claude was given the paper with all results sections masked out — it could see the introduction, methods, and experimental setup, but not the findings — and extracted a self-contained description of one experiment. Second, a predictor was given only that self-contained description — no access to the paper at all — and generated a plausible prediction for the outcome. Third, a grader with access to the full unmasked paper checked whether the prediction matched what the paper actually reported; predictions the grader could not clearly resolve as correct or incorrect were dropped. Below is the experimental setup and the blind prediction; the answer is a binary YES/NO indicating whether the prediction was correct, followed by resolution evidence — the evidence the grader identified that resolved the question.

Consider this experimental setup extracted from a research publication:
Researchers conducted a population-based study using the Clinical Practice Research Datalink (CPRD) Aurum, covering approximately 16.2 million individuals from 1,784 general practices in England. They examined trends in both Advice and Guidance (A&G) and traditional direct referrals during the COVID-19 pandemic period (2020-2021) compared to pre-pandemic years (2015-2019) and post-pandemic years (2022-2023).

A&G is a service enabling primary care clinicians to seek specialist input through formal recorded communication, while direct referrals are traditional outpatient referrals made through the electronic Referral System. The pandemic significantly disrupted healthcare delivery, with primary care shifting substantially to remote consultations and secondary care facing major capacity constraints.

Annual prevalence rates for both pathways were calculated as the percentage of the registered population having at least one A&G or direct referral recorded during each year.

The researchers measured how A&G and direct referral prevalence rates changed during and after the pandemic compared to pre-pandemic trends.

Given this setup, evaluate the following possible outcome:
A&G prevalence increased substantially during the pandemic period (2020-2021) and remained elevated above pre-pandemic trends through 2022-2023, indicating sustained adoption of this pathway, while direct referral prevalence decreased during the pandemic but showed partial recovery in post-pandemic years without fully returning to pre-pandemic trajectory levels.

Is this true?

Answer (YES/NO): NO